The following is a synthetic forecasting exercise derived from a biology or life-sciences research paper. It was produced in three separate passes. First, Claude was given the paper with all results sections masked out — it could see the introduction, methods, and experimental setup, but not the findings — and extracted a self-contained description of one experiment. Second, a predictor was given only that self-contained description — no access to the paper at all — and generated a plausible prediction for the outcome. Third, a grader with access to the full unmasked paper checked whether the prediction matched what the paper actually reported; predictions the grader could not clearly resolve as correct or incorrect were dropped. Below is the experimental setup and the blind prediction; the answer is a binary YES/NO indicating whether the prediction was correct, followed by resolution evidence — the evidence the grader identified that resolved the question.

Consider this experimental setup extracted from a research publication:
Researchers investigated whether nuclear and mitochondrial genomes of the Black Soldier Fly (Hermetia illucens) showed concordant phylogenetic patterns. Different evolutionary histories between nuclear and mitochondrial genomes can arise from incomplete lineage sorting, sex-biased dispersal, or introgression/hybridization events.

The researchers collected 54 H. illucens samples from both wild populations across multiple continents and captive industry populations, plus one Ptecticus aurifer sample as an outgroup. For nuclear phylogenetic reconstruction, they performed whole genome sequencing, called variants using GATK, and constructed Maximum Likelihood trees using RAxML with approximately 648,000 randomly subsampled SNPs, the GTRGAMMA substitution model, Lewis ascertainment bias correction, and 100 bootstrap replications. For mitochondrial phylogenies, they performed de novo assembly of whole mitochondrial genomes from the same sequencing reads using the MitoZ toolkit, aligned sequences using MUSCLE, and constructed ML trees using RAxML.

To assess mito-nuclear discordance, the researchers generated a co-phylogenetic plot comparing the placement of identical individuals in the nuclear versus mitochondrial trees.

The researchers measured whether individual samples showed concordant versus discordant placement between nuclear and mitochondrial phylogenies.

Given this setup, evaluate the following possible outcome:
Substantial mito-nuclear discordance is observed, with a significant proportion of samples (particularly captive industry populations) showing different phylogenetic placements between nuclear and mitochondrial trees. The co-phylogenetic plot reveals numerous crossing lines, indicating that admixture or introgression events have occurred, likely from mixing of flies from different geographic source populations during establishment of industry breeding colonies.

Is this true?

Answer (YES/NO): NO